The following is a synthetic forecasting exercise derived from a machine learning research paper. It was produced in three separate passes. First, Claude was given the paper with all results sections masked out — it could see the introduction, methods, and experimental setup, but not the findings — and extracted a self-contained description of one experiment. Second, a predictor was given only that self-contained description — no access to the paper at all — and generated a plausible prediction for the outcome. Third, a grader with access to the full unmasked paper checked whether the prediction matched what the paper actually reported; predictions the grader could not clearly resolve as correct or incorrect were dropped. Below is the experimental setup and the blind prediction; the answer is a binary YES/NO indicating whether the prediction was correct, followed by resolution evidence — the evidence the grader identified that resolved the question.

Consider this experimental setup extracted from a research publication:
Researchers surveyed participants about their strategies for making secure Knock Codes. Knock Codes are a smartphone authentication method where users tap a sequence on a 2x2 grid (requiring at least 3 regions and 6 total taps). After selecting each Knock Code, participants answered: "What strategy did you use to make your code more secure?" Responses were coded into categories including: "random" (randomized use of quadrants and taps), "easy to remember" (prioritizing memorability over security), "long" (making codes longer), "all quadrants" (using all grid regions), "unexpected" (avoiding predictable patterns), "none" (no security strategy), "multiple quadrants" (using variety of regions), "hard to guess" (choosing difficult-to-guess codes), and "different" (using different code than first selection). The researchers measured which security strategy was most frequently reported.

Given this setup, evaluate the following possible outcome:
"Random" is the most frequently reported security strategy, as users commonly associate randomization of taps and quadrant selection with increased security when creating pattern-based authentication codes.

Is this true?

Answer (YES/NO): YES